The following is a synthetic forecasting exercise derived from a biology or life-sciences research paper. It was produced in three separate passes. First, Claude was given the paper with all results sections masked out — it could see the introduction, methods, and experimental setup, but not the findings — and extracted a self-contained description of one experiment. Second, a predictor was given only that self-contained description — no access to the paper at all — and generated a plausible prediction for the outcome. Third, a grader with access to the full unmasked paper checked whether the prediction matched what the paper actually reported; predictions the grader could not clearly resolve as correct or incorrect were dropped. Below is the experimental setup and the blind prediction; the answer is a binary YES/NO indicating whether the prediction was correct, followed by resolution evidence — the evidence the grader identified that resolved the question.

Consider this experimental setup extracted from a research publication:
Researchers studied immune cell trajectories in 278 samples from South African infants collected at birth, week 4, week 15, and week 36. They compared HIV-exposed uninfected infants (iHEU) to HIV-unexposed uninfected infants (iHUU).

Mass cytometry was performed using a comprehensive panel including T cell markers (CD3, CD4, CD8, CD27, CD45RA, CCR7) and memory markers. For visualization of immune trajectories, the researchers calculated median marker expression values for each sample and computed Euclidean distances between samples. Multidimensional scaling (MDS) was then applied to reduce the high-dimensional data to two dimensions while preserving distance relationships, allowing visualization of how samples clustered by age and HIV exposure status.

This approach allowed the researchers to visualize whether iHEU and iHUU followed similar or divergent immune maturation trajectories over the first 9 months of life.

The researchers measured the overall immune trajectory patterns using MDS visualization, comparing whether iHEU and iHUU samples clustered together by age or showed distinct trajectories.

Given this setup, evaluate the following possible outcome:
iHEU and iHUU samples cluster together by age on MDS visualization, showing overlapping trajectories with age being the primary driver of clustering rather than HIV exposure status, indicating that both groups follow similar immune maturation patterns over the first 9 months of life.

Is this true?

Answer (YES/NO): NO